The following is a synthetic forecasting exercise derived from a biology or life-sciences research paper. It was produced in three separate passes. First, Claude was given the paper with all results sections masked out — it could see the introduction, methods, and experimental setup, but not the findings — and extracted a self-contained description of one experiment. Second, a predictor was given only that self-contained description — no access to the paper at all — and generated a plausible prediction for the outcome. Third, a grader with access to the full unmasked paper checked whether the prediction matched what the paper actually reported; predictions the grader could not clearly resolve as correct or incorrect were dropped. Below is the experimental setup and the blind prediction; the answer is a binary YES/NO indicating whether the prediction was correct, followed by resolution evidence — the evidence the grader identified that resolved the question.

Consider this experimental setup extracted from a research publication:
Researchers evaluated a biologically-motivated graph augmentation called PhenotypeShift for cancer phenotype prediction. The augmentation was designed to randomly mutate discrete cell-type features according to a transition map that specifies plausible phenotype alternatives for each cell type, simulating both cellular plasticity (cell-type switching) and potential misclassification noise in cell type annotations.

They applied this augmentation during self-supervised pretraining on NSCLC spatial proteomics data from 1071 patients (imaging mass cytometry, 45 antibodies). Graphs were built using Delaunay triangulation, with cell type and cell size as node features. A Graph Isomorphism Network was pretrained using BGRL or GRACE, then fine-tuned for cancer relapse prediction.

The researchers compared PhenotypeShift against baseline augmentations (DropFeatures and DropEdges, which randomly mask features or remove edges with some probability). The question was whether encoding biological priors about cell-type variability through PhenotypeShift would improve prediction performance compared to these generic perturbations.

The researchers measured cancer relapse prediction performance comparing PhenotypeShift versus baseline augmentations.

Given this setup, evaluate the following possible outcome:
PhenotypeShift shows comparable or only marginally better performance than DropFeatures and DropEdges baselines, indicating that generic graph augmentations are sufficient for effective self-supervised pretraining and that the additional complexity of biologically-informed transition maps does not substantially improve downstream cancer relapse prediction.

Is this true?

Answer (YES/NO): NO